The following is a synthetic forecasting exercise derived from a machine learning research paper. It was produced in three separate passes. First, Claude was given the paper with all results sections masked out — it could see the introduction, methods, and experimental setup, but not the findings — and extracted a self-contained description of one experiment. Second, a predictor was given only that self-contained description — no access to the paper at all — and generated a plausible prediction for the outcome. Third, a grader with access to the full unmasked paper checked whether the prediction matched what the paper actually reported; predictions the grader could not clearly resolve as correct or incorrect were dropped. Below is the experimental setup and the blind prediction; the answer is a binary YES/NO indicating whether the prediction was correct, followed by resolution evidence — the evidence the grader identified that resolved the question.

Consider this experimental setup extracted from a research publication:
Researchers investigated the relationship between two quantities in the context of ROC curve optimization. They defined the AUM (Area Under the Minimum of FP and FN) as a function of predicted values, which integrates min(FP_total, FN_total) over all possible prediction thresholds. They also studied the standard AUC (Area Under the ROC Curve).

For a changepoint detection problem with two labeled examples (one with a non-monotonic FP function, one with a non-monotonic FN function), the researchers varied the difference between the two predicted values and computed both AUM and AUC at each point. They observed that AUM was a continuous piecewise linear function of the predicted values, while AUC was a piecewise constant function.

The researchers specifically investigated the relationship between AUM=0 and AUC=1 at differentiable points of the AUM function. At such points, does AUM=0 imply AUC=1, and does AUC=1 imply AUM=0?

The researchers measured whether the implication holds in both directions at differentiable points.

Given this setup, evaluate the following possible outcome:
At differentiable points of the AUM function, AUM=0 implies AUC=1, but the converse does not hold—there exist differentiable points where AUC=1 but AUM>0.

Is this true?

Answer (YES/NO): YES